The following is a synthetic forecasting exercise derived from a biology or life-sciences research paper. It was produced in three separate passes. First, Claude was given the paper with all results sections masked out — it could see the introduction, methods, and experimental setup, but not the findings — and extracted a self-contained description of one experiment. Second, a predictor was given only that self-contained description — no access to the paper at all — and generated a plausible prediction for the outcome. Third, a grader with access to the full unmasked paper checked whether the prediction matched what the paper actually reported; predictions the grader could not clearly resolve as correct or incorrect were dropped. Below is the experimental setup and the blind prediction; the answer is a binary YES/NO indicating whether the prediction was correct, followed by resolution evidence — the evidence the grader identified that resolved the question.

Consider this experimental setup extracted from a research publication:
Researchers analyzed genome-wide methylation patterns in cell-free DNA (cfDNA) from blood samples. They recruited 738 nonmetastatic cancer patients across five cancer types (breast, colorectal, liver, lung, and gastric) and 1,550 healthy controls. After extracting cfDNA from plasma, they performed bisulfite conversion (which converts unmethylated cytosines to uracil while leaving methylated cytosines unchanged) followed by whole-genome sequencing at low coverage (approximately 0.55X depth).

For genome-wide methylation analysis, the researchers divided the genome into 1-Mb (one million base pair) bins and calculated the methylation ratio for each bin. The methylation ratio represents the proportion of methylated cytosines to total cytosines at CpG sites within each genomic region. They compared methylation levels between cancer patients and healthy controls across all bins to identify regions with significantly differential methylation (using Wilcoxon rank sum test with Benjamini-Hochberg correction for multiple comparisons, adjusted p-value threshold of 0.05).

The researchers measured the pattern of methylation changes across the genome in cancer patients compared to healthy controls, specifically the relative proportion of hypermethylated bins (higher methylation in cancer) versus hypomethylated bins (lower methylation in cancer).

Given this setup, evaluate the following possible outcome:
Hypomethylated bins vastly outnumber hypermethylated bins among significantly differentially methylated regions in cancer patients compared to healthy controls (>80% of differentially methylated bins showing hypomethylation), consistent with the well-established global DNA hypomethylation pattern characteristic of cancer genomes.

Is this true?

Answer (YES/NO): YES